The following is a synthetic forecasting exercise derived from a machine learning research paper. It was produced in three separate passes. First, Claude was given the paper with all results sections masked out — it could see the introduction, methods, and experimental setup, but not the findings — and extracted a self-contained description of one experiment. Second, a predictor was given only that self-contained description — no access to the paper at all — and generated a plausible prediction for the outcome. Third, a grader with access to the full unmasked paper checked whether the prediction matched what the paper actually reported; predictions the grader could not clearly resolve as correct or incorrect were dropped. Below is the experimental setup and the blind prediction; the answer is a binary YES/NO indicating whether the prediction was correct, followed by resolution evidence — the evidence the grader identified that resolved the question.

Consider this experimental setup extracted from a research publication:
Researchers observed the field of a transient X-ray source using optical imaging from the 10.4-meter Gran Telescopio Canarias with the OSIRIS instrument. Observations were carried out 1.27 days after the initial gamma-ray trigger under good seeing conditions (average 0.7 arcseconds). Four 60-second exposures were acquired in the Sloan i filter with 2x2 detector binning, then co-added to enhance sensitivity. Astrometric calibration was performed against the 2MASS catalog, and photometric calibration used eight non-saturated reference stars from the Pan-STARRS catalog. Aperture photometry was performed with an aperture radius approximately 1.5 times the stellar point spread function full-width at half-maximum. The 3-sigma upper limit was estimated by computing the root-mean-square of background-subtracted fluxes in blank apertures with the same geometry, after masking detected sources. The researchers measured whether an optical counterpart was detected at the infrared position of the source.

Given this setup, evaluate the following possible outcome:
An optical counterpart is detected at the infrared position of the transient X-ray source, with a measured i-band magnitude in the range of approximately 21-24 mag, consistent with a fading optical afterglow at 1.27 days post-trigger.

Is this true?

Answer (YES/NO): NO